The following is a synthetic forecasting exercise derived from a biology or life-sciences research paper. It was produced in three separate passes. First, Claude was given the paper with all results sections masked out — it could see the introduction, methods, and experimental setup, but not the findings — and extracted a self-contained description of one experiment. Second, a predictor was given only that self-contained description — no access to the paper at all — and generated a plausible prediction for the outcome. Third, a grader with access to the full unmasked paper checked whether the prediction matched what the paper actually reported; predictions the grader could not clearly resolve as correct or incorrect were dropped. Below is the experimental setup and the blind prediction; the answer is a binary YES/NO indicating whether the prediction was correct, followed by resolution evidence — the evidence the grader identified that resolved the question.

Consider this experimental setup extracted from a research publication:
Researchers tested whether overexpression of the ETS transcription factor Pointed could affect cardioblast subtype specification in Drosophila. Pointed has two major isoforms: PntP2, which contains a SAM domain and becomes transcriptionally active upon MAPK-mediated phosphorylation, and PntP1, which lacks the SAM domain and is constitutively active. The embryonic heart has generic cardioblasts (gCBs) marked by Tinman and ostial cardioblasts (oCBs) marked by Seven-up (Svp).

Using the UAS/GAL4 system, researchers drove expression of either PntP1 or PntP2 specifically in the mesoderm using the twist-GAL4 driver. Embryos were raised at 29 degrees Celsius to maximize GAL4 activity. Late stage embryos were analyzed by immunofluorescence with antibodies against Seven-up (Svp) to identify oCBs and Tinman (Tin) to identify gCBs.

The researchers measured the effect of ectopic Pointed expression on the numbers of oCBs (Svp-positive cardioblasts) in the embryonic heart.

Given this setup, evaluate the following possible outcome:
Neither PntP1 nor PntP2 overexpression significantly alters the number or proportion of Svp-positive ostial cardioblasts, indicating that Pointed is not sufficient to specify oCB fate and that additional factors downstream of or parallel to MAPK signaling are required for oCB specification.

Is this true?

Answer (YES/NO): NO